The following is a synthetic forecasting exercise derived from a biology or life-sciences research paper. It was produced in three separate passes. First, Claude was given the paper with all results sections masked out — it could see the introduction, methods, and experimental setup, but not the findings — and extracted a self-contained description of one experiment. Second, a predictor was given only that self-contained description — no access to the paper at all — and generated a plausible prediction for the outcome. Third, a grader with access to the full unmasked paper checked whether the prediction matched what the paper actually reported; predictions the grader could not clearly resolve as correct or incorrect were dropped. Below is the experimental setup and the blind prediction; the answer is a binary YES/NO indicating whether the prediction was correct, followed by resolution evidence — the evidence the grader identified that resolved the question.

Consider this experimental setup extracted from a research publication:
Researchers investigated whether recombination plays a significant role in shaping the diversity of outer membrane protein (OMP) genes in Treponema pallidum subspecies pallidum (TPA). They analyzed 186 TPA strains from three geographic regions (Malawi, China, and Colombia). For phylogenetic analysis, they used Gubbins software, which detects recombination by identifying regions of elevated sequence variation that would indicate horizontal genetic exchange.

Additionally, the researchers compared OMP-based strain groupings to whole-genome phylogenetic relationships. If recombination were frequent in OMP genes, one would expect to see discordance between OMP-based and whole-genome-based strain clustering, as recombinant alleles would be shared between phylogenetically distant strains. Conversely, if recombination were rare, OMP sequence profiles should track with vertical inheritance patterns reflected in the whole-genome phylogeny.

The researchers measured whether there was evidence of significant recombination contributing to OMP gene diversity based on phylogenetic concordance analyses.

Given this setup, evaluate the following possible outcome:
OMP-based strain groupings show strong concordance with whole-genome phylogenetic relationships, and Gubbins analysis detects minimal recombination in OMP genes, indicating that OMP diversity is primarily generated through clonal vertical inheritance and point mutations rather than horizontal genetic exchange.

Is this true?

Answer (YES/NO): YES